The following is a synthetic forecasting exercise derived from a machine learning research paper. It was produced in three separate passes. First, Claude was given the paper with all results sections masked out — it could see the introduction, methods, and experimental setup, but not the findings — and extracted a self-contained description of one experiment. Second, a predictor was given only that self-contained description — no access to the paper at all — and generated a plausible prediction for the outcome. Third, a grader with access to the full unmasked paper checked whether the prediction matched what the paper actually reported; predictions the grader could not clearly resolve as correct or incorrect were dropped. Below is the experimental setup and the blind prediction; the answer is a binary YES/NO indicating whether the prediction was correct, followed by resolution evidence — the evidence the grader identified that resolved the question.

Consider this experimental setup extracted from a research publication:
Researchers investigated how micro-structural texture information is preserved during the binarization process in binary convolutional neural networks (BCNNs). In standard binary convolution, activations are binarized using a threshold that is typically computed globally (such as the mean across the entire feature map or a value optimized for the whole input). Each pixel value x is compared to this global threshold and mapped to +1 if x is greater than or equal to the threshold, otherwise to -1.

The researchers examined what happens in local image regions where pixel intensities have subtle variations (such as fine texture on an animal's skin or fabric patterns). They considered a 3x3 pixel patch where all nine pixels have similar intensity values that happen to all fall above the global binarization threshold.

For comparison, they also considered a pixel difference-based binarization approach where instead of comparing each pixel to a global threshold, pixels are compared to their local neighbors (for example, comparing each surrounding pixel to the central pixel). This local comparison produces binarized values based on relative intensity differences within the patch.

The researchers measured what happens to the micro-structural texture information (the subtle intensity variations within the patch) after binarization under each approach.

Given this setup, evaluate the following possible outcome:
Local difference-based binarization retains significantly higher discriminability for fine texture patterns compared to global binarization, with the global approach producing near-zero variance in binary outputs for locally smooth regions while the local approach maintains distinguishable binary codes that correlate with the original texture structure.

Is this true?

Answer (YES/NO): YES